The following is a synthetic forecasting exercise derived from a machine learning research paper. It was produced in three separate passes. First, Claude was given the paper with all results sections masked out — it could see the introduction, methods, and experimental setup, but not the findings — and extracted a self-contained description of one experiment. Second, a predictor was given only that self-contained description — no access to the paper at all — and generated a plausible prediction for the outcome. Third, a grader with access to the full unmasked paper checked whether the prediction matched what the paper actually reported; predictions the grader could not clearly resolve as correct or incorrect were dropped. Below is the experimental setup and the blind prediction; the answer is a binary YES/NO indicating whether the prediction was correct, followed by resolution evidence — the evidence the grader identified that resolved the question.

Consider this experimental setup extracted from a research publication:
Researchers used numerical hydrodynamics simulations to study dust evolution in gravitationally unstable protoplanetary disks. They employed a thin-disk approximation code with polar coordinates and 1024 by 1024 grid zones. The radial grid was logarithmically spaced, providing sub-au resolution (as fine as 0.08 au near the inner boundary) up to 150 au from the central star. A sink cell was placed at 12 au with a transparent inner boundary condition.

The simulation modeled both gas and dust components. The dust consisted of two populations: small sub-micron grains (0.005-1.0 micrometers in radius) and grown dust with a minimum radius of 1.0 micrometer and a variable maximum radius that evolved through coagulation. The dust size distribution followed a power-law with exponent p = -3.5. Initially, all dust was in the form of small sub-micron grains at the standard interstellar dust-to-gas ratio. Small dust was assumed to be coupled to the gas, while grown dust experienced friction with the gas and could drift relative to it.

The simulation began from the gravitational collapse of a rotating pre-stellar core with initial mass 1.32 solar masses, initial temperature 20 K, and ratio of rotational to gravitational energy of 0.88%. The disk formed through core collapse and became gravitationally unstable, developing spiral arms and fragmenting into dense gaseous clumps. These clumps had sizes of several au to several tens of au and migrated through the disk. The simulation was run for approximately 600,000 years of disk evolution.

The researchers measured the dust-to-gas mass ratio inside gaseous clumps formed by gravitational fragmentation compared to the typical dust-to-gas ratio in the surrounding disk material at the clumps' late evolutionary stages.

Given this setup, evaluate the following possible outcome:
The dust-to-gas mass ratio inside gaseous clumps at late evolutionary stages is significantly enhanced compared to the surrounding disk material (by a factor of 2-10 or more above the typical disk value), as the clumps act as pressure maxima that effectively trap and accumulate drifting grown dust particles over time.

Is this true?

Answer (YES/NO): NO